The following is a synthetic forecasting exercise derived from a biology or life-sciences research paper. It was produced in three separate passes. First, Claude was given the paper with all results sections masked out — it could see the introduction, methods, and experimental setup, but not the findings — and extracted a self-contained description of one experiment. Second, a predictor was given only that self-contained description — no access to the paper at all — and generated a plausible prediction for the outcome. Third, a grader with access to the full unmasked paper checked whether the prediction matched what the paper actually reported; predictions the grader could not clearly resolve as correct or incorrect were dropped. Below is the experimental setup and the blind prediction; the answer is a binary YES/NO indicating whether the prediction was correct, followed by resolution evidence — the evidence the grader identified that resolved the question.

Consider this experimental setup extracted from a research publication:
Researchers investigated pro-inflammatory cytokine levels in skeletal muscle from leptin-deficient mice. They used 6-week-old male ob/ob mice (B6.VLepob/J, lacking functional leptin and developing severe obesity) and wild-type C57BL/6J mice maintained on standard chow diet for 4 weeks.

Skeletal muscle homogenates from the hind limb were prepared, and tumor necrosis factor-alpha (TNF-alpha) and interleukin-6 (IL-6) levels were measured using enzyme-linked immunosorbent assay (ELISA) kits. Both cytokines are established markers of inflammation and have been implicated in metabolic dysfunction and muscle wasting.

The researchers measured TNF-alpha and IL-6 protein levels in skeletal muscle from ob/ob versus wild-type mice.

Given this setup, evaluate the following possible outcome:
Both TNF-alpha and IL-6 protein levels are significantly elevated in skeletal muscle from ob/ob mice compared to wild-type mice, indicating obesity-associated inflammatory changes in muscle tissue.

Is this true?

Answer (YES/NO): YES